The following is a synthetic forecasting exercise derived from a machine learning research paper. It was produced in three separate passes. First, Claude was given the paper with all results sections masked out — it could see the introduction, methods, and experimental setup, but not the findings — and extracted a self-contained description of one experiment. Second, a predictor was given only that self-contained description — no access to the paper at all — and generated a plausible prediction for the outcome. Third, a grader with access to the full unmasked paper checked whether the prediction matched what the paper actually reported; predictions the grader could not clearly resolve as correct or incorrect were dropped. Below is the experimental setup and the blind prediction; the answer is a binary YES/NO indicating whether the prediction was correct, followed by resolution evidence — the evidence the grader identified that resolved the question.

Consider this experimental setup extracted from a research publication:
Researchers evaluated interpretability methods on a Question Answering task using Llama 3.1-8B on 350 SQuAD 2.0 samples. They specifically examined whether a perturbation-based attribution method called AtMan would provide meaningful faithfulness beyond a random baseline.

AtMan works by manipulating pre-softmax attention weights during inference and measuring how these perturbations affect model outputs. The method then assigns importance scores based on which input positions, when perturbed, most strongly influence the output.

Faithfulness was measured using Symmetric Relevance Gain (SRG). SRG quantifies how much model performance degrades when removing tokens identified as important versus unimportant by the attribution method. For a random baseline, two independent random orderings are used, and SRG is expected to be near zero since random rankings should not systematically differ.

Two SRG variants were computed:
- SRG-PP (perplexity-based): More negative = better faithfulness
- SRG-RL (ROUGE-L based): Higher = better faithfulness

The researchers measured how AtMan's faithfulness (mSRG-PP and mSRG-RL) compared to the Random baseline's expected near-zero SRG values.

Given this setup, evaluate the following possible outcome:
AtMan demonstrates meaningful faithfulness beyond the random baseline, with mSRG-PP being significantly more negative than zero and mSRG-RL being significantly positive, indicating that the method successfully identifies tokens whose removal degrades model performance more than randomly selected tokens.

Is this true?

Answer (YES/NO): NO